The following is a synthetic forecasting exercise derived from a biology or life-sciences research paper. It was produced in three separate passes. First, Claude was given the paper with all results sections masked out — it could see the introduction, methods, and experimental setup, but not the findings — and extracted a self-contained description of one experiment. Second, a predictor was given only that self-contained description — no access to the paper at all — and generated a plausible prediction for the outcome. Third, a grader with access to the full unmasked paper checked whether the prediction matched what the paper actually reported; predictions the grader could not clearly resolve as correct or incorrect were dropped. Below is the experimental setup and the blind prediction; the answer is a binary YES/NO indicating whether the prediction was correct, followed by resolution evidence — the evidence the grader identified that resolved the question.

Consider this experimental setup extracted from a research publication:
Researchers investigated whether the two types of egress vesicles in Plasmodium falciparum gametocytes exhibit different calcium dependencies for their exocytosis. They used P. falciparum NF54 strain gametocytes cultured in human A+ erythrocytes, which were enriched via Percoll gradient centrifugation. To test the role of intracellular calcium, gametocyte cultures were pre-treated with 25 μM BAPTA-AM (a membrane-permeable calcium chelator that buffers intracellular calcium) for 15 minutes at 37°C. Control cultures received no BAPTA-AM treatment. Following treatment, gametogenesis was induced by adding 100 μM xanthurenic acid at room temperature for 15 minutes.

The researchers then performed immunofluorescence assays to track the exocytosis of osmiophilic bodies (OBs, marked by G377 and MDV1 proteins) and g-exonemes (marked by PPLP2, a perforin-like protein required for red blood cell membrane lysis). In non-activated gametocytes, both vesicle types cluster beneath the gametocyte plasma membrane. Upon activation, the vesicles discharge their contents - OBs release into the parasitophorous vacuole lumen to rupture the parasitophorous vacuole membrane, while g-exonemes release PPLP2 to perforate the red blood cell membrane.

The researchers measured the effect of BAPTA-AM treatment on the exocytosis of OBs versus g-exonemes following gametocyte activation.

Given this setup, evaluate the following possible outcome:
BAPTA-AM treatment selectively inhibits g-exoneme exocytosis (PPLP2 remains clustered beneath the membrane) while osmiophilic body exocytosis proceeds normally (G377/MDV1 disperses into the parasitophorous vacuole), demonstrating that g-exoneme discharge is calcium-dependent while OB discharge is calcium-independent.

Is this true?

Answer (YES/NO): YES